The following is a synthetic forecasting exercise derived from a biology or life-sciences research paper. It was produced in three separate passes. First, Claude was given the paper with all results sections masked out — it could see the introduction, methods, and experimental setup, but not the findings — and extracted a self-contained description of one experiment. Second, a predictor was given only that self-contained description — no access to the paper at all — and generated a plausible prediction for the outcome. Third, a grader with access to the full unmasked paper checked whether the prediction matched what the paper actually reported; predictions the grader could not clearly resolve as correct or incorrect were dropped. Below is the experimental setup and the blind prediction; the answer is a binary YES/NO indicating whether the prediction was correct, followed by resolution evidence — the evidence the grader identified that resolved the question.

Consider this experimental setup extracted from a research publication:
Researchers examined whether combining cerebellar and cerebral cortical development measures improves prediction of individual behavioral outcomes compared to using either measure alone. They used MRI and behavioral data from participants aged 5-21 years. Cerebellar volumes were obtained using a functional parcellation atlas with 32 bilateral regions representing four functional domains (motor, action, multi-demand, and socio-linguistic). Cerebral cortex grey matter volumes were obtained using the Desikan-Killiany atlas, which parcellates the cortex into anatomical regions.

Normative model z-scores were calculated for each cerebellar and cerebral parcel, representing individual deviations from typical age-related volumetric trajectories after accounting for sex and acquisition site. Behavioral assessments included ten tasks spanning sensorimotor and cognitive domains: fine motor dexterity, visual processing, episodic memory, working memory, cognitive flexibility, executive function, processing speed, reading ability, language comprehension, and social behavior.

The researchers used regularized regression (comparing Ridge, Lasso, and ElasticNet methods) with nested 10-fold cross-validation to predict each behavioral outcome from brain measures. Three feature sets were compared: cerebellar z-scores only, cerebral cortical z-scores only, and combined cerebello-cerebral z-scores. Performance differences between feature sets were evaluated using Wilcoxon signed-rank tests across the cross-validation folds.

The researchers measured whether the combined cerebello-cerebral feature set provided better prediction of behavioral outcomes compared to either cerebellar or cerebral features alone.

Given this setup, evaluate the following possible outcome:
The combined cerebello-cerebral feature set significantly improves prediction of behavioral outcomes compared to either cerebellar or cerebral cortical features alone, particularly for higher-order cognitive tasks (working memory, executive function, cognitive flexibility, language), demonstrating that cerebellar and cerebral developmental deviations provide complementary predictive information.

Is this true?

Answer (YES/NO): NO